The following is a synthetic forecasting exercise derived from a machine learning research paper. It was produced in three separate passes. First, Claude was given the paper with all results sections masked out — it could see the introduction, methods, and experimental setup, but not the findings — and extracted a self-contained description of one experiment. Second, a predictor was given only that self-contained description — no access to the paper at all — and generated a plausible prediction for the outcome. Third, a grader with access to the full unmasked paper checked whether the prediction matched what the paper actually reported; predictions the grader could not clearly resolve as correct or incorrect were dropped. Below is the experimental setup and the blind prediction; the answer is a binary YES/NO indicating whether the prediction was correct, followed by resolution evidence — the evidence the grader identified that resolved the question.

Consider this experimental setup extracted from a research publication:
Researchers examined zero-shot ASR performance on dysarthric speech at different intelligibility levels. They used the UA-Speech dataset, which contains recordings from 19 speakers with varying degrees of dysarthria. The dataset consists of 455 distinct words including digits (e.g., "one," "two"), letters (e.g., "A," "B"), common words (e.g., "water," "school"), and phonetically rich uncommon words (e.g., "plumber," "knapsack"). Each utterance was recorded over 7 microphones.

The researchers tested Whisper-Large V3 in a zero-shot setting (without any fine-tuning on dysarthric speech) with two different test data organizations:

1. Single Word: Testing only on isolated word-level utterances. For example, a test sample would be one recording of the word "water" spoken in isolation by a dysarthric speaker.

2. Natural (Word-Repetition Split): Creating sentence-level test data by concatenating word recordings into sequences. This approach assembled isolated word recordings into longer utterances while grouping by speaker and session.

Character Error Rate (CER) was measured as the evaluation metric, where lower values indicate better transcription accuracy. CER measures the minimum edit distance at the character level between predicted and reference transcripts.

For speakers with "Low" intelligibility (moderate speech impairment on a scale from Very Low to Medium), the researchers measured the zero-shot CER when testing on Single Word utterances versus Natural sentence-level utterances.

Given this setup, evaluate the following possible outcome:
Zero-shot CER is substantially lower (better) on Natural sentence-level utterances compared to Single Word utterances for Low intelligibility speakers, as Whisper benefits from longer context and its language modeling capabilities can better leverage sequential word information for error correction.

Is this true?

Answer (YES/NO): YES